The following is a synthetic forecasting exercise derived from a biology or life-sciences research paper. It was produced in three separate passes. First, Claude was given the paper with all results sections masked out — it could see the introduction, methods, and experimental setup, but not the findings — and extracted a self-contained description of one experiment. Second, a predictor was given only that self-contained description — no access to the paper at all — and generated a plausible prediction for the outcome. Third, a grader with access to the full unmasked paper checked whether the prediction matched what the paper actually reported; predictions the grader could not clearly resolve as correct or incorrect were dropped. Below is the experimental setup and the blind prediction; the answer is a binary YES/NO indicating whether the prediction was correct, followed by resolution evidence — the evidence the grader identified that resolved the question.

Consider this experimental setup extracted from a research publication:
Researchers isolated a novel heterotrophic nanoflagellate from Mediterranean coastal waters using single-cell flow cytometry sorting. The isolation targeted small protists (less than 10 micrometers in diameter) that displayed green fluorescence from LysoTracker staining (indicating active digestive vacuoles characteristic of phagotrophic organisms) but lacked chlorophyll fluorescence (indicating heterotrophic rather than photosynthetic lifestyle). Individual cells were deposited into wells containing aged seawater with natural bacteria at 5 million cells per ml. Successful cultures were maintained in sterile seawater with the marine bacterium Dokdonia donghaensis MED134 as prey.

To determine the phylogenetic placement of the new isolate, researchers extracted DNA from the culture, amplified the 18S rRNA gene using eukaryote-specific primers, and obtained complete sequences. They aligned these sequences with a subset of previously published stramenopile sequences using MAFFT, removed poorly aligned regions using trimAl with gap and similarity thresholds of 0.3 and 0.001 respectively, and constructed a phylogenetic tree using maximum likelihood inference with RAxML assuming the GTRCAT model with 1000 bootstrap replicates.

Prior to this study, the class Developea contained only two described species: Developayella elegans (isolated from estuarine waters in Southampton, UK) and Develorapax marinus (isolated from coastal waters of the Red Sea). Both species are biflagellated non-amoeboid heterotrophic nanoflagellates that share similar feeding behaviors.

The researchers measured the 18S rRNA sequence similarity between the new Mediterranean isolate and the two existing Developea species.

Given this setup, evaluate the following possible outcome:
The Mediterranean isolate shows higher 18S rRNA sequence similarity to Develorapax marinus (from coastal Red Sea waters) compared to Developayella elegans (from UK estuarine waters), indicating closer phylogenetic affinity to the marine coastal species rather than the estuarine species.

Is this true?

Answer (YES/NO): YES